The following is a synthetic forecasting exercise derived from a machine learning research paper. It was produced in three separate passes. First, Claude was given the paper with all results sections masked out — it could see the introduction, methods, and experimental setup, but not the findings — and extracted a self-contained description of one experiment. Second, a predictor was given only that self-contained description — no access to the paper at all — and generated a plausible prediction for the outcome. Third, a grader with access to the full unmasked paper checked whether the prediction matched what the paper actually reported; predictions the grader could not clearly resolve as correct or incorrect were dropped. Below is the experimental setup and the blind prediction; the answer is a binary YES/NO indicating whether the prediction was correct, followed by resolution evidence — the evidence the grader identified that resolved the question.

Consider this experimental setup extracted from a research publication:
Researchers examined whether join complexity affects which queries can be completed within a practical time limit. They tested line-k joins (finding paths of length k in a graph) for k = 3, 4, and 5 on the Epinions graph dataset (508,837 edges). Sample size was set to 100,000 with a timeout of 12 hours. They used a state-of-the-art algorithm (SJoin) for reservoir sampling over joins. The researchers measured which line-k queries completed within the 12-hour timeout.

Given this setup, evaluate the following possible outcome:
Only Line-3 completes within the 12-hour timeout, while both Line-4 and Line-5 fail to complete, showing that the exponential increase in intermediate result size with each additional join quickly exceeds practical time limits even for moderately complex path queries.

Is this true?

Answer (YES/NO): NO